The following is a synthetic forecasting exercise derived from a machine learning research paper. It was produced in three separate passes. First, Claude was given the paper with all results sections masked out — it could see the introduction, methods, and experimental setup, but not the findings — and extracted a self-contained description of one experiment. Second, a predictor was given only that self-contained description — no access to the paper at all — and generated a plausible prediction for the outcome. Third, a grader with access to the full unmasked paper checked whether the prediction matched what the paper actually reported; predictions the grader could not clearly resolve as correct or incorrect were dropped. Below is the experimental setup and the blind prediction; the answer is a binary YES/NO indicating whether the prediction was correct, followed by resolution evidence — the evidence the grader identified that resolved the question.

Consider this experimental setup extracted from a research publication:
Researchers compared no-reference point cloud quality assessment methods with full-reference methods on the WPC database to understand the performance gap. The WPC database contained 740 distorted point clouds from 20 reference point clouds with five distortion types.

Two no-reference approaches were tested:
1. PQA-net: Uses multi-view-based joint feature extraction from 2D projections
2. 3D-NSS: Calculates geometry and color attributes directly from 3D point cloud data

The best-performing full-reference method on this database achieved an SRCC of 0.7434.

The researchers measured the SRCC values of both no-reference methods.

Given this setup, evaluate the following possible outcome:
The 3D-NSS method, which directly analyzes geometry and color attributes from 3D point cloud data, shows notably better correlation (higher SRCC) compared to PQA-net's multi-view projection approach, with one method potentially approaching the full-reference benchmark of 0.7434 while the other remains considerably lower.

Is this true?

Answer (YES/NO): NO